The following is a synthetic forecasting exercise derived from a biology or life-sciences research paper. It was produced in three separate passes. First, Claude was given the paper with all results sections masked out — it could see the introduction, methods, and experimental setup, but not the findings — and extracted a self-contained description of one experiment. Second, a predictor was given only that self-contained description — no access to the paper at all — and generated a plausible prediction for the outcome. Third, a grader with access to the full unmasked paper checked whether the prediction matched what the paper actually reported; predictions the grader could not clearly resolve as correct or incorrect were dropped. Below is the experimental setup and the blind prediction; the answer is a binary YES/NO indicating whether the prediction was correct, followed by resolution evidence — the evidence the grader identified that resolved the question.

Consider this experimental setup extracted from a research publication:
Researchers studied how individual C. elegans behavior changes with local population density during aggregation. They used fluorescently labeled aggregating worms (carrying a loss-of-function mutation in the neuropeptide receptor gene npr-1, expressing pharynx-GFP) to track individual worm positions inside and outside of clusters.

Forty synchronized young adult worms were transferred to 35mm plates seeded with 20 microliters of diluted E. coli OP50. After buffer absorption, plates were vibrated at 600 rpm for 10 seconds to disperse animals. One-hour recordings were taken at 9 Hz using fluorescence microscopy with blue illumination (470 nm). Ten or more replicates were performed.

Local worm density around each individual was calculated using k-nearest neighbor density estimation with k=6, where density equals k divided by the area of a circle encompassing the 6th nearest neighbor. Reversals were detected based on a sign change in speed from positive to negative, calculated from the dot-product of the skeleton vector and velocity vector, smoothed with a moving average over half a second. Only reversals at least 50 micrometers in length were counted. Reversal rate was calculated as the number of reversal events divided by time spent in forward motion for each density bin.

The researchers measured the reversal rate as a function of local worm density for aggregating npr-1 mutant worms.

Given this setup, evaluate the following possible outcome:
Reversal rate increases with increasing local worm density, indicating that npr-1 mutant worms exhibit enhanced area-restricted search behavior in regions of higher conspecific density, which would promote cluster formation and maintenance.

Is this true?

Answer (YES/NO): YES